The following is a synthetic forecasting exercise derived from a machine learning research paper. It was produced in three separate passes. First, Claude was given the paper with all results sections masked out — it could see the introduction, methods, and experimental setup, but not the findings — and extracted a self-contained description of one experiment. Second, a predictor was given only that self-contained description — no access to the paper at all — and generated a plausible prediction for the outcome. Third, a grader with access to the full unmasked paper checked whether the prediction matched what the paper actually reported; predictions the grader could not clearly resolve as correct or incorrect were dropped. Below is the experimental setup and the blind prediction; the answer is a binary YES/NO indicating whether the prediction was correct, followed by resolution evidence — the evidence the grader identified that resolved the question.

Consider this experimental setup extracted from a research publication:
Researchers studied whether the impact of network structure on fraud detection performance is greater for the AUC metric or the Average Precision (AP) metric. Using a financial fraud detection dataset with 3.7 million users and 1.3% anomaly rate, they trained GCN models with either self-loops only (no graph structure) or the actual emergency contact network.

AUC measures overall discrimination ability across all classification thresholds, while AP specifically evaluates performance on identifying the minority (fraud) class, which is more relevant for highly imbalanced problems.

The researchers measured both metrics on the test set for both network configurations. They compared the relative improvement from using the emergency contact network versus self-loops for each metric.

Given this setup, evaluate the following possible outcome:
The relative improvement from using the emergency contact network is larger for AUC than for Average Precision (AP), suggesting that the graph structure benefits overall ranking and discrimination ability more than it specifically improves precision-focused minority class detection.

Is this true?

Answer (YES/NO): NO